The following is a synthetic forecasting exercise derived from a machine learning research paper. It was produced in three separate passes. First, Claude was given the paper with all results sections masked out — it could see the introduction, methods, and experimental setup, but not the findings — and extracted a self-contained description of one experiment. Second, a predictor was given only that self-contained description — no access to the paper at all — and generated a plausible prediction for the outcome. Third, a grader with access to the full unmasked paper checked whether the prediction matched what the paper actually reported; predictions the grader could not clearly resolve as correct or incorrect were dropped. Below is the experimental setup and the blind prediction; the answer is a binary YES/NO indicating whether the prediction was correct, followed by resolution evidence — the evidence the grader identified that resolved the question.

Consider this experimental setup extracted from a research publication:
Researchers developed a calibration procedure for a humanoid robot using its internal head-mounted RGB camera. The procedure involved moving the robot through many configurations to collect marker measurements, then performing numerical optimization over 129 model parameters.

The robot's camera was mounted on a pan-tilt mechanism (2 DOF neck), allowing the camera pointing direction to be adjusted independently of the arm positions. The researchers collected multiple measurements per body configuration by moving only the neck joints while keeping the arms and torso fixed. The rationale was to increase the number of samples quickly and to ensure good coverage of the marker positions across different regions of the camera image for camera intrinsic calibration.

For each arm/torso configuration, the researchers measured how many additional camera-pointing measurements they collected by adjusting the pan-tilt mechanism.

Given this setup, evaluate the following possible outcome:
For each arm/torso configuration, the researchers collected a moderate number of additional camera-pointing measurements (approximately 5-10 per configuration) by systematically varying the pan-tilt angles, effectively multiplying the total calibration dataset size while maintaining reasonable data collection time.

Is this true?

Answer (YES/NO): NO